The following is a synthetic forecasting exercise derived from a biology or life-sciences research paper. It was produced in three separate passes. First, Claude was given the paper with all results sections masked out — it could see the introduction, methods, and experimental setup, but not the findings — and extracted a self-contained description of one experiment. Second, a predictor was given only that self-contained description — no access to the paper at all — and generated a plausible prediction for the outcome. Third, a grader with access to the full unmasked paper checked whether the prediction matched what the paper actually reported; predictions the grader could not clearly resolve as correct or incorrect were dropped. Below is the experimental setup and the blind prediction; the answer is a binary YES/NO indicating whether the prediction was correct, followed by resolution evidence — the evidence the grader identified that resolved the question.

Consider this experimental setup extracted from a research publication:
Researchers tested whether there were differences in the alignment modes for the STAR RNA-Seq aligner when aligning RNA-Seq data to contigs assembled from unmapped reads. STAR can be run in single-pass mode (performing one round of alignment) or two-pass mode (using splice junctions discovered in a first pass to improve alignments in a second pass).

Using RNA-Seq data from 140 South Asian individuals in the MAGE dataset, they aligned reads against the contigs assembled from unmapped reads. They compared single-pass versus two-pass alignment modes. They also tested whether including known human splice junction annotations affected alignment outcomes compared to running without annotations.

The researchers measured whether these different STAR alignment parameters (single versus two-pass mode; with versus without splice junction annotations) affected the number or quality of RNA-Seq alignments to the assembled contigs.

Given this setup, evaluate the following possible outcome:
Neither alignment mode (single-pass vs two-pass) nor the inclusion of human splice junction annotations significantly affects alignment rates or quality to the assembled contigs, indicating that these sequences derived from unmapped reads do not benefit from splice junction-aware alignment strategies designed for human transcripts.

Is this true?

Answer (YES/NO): YES